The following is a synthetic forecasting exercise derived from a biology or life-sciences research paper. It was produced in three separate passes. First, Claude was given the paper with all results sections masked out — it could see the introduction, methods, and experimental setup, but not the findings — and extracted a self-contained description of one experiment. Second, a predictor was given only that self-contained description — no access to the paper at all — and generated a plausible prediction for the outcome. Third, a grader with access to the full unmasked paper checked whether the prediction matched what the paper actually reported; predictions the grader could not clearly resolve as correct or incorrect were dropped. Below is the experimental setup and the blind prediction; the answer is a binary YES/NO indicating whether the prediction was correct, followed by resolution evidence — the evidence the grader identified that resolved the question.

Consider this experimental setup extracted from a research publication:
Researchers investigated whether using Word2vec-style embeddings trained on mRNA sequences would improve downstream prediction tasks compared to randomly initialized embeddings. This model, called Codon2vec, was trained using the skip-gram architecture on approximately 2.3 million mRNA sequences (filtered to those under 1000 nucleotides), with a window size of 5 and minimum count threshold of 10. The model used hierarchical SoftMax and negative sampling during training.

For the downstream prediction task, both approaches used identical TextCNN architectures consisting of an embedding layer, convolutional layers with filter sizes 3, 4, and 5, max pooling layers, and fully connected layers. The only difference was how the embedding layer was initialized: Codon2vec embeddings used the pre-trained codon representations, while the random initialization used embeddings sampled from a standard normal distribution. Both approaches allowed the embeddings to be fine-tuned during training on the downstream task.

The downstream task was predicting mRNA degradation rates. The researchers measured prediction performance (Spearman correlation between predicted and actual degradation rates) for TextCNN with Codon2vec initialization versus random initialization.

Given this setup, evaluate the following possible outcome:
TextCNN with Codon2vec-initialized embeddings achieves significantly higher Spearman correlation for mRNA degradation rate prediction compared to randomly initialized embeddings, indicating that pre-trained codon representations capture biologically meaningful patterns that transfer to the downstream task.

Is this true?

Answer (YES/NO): NO